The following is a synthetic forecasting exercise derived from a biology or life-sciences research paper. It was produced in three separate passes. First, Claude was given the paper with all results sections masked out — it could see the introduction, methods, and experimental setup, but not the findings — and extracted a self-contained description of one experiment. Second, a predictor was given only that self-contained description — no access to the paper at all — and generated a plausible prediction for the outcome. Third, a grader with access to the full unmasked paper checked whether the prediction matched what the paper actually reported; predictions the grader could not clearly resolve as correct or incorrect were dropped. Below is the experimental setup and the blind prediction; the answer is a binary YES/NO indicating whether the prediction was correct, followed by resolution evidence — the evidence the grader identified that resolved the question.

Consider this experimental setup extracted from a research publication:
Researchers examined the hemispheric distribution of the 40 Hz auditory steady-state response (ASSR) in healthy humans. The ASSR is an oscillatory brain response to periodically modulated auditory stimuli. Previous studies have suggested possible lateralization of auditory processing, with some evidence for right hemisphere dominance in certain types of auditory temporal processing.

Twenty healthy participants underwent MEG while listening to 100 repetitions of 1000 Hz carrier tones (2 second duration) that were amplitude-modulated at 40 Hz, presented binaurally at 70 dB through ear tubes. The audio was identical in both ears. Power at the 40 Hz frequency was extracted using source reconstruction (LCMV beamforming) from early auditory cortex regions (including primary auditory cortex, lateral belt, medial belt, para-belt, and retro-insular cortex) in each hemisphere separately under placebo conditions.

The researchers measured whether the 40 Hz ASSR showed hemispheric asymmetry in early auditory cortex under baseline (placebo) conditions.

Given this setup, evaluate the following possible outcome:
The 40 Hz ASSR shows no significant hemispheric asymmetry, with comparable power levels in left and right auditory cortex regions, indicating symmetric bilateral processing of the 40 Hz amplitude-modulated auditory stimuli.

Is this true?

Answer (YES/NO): NO